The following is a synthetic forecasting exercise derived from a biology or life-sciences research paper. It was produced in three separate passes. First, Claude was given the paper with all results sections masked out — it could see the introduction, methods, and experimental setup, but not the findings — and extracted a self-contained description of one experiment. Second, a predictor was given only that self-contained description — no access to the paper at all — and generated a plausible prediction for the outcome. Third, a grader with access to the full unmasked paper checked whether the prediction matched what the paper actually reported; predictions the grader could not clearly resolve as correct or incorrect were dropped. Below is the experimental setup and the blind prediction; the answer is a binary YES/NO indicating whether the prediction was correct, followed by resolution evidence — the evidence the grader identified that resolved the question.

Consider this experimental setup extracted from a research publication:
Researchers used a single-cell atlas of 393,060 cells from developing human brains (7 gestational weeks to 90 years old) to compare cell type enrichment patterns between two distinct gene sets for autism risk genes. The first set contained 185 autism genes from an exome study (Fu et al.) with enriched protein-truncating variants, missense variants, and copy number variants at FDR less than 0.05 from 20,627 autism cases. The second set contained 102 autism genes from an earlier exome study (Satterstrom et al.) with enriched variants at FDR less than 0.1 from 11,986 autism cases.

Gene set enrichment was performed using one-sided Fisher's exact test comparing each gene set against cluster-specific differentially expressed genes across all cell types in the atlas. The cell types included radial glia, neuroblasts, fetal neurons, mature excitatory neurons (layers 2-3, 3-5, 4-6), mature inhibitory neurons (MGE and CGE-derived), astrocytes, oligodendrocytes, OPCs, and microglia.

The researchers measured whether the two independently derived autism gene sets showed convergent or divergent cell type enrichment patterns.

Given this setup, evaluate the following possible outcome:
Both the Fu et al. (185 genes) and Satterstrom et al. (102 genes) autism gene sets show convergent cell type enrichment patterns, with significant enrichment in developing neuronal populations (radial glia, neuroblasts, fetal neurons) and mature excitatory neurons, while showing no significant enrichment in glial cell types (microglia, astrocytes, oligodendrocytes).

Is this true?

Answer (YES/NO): NO